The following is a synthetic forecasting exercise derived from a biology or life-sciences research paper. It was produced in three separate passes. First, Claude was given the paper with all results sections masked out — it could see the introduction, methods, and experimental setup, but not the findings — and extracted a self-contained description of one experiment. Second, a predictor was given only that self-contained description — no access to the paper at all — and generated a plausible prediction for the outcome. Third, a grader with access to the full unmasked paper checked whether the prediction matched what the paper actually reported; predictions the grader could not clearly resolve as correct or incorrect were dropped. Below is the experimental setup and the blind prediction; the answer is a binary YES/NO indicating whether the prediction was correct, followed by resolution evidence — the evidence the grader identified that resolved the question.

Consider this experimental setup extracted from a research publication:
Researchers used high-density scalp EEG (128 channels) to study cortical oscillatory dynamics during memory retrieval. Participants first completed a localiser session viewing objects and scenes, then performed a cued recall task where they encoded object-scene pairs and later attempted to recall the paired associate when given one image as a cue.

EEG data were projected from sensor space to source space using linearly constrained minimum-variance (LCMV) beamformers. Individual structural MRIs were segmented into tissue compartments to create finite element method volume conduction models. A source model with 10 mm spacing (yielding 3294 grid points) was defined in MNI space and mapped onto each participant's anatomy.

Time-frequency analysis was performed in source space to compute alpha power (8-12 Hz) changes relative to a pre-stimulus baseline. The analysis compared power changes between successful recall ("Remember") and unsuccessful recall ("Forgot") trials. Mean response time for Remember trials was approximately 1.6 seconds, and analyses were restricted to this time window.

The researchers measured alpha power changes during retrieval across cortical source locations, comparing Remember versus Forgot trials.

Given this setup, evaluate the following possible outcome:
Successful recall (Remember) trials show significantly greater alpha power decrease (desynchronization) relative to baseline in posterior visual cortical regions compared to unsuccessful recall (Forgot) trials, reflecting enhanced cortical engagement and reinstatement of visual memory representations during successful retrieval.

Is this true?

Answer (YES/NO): NO